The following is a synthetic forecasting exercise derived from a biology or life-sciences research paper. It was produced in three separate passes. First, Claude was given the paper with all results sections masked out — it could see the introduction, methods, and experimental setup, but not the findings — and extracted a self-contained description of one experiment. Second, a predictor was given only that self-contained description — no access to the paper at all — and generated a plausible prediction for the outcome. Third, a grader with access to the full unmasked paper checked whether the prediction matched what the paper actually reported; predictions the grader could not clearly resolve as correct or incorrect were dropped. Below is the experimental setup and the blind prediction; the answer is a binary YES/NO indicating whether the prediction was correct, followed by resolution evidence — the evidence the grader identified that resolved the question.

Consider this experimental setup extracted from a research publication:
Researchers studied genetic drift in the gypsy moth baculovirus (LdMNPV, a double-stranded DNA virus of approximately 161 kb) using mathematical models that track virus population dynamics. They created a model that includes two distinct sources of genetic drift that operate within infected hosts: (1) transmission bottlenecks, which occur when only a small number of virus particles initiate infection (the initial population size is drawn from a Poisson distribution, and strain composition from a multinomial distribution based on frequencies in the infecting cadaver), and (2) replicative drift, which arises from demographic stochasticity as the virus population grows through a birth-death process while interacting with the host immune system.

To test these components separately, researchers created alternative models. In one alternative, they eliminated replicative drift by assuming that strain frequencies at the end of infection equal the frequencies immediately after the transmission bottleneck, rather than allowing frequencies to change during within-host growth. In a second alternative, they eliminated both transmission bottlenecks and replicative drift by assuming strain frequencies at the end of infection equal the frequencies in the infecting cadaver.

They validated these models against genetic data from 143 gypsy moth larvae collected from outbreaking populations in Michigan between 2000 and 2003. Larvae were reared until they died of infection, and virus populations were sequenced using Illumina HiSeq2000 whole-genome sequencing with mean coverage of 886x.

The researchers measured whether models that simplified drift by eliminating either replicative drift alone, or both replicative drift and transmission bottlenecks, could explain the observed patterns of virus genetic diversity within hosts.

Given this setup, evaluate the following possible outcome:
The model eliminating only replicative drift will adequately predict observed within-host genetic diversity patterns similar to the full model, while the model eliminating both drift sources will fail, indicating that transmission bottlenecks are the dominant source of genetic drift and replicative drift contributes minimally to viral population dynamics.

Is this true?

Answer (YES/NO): NO